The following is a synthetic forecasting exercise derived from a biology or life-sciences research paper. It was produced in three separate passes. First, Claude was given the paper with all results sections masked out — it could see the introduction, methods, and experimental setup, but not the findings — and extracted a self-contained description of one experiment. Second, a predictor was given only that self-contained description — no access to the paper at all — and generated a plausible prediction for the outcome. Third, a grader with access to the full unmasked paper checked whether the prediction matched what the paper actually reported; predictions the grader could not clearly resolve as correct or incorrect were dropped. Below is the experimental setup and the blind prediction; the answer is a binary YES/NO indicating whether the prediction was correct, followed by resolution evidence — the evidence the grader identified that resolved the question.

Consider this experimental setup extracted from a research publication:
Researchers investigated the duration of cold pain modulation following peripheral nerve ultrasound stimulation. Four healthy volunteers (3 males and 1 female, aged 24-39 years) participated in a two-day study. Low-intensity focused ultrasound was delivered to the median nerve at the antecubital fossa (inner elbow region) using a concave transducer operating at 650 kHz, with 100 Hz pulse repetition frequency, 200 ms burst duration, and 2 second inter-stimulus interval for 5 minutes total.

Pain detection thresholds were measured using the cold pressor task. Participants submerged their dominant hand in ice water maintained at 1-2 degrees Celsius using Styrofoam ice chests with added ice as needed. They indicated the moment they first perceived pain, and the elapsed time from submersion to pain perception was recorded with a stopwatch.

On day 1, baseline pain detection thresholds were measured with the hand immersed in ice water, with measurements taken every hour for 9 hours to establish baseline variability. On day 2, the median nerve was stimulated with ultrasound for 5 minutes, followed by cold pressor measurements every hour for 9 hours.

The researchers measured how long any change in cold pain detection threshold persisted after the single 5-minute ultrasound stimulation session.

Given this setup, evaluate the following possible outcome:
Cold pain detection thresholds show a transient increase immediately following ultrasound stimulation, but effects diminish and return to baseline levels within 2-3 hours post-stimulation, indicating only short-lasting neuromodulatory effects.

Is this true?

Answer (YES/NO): NO